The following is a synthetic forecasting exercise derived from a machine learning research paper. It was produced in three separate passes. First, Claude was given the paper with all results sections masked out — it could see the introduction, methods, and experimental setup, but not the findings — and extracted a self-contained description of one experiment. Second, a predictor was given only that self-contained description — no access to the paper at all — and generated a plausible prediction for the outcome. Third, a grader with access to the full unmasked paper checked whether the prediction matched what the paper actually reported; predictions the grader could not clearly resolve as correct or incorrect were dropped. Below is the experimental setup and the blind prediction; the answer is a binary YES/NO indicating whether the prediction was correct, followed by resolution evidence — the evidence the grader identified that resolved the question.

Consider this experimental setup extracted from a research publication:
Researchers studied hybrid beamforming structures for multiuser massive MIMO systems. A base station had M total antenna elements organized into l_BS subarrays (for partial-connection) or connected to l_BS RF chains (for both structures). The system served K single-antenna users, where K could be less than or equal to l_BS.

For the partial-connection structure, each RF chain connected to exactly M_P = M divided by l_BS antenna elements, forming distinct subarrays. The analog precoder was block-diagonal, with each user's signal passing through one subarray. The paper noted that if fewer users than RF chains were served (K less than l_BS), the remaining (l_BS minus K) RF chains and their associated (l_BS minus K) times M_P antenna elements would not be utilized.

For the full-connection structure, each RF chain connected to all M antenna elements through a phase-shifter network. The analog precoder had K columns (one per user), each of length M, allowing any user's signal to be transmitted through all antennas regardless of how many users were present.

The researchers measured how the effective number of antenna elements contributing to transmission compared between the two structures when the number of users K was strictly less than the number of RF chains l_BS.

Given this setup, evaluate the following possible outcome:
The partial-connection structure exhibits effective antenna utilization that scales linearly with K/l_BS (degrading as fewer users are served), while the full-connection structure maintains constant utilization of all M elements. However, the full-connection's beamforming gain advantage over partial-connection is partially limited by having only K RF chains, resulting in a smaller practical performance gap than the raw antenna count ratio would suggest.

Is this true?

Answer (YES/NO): NO